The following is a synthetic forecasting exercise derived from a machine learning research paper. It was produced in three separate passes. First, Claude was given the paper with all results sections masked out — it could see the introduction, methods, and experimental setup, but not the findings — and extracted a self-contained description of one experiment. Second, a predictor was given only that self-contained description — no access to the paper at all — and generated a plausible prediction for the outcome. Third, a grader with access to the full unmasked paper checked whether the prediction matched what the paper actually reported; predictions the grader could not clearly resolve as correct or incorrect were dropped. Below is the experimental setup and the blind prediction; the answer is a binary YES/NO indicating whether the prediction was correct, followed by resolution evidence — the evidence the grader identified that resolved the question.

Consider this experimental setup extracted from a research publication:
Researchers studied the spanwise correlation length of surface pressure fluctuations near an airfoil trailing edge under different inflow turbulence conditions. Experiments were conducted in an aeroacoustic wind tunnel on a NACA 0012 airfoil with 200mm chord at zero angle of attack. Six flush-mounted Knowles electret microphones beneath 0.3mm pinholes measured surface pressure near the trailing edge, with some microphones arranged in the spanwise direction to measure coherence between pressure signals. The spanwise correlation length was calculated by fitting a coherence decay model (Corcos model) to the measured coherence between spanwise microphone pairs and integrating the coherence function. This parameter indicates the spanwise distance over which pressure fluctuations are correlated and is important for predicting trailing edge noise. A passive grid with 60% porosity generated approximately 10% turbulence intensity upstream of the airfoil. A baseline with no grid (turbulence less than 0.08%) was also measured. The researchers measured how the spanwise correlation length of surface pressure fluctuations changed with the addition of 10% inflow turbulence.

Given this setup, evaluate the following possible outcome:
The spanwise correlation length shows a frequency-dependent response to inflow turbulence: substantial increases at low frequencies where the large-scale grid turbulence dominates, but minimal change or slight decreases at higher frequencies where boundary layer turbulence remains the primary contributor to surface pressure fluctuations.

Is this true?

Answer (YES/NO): YES